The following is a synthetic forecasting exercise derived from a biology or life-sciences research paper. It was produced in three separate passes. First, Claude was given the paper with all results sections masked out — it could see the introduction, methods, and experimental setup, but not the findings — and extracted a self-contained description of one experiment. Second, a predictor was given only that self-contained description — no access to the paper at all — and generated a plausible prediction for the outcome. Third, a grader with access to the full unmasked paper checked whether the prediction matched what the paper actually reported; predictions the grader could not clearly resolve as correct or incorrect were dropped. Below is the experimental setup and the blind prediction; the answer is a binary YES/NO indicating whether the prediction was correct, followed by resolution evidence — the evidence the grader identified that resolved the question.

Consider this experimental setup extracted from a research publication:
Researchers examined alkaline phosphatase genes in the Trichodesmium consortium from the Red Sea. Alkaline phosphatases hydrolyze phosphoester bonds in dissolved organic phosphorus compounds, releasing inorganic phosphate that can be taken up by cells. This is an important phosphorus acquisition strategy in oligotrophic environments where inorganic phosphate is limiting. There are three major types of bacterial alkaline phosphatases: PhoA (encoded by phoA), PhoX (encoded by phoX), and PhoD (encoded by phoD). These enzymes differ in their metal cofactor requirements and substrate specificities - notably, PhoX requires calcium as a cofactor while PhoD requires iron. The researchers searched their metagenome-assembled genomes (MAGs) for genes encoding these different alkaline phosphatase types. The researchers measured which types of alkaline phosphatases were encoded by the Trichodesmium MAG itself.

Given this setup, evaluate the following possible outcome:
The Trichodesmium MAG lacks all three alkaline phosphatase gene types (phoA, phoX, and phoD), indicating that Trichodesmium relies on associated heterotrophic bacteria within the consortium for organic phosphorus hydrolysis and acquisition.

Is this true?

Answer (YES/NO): NO